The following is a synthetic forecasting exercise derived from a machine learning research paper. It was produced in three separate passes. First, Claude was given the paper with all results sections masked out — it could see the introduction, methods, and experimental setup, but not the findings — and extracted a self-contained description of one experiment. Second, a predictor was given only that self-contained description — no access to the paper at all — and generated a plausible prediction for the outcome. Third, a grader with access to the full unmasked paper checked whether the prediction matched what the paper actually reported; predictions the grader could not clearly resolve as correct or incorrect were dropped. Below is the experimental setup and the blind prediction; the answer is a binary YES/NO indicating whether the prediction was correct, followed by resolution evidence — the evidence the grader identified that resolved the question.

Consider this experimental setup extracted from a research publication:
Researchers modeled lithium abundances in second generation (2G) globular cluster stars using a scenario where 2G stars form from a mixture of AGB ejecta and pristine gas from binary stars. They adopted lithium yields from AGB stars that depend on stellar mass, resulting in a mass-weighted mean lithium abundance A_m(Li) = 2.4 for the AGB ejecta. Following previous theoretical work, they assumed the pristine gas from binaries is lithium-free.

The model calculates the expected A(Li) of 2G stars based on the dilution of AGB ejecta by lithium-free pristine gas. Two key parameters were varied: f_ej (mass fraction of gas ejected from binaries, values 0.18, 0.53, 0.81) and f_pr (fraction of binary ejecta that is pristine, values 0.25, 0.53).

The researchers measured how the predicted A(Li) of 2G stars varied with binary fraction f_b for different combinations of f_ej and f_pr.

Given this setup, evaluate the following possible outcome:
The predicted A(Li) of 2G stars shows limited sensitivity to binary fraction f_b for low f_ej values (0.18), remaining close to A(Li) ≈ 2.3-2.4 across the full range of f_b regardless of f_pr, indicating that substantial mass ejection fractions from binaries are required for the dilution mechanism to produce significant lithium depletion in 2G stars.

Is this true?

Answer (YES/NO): NO